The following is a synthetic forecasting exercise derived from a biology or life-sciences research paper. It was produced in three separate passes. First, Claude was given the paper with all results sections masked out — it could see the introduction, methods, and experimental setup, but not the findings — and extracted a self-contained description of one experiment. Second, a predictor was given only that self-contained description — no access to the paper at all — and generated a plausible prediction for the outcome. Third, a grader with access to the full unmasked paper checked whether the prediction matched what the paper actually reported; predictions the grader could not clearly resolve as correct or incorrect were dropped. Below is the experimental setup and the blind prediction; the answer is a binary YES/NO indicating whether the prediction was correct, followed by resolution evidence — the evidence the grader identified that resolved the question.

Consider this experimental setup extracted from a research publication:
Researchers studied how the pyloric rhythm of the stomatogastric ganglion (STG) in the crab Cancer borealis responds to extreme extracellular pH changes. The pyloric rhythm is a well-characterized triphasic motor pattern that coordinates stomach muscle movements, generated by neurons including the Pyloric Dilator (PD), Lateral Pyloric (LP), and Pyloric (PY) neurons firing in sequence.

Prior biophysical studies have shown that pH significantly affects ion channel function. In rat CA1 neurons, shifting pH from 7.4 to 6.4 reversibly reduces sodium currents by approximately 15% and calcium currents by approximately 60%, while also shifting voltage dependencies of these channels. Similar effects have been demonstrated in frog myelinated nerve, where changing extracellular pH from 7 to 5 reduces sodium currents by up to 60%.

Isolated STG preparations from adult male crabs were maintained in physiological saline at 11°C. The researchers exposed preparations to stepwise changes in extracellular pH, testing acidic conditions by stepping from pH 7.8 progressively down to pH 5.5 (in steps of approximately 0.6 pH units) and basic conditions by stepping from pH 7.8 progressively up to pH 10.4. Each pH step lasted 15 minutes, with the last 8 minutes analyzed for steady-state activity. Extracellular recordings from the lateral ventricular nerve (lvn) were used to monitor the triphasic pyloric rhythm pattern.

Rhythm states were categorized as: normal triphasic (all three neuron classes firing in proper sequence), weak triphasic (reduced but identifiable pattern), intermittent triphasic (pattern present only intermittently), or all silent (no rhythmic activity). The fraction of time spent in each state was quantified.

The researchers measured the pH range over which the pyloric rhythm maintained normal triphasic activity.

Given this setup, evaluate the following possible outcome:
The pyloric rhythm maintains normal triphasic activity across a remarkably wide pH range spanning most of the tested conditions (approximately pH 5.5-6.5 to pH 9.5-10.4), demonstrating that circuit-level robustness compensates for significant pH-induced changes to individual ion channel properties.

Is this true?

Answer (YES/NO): NO